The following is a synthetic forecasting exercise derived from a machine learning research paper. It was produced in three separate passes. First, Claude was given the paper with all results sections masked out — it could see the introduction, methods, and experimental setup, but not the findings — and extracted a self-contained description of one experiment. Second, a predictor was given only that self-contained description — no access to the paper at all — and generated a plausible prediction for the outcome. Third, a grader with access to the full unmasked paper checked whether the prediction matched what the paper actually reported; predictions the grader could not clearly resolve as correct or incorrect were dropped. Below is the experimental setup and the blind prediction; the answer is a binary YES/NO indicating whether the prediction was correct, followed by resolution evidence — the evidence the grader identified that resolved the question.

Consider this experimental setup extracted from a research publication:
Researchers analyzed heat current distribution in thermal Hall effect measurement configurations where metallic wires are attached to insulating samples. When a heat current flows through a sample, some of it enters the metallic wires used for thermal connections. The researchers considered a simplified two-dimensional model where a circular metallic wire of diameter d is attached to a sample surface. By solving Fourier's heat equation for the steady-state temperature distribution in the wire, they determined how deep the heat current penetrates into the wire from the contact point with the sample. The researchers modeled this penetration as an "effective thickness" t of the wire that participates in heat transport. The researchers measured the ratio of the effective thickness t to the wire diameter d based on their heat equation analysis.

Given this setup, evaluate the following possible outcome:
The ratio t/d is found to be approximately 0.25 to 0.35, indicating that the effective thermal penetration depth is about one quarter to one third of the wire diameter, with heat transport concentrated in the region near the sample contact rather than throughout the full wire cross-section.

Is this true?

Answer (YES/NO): YES